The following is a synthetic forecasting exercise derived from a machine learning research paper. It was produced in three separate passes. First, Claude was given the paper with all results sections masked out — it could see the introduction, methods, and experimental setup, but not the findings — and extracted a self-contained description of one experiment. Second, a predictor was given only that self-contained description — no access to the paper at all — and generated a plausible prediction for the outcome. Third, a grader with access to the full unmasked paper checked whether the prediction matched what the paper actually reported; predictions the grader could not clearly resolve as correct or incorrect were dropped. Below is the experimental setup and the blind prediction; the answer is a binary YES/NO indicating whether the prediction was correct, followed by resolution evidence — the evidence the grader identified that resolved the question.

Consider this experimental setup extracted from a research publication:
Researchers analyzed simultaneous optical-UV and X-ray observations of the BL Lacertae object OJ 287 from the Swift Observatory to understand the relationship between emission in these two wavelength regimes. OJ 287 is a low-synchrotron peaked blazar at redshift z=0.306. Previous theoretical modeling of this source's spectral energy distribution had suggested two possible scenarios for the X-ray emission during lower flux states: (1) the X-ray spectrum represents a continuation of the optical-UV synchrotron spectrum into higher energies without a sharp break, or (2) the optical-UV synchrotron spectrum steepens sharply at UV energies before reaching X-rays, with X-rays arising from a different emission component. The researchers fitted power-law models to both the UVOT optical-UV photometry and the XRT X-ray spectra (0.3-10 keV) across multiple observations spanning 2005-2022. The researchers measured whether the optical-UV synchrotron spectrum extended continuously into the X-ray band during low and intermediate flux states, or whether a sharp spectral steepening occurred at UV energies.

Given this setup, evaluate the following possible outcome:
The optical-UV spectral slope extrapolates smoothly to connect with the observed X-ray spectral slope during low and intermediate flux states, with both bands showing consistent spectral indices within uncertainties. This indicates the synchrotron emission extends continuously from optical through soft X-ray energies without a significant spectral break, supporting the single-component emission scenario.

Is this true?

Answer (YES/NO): NO